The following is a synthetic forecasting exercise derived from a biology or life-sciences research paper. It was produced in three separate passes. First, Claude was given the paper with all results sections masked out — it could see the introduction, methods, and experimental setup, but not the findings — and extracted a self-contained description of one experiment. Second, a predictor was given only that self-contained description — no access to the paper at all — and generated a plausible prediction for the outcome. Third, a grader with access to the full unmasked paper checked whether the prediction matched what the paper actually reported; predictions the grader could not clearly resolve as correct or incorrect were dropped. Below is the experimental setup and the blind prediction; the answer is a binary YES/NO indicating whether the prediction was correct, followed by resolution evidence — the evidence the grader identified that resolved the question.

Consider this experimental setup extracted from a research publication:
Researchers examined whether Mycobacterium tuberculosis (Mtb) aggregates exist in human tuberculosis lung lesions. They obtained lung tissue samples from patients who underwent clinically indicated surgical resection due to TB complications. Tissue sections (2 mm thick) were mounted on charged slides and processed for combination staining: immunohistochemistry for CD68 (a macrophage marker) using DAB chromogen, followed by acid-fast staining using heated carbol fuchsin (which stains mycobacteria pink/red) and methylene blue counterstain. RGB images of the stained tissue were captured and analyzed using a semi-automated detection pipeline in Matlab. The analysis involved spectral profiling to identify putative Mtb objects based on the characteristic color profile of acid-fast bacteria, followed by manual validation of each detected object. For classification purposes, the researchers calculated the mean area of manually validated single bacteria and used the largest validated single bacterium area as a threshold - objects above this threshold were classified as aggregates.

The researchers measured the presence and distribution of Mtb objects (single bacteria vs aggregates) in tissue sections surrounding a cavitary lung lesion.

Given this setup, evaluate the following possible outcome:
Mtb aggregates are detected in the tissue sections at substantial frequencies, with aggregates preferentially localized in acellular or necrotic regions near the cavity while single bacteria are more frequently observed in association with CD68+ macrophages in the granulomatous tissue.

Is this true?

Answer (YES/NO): NO